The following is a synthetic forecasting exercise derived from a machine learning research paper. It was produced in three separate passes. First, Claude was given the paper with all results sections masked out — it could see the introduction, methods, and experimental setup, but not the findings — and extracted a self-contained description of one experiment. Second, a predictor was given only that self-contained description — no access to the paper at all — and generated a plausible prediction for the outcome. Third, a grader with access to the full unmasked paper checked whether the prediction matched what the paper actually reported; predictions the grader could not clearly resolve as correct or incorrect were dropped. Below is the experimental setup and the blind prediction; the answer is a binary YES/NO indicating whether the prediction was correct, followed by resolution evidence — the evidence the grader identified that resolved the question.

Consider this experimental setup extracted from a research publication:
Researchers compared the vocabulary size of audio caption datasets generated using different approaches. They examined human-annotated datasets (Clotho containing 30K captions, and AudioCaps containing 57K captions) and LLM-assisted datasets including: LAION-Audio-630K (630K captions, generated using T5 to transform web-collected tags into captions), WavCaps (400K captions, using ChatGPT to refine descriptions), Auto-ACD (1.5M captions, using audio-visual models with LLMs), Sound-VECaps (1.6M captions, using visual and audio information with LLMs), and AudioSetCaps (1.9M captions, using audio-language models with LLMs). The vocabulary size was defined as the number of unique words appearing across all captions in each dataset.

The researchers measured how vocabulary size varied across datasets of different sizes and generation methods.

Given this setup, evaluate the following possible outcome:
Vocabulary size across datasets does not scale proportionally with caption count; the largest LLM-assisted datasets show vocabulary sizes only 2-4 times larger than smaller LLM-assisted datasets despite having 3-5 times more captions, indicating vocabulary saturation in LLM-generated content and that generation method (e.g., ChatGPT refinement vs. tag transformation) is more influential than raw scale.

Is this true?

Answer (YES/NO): NO